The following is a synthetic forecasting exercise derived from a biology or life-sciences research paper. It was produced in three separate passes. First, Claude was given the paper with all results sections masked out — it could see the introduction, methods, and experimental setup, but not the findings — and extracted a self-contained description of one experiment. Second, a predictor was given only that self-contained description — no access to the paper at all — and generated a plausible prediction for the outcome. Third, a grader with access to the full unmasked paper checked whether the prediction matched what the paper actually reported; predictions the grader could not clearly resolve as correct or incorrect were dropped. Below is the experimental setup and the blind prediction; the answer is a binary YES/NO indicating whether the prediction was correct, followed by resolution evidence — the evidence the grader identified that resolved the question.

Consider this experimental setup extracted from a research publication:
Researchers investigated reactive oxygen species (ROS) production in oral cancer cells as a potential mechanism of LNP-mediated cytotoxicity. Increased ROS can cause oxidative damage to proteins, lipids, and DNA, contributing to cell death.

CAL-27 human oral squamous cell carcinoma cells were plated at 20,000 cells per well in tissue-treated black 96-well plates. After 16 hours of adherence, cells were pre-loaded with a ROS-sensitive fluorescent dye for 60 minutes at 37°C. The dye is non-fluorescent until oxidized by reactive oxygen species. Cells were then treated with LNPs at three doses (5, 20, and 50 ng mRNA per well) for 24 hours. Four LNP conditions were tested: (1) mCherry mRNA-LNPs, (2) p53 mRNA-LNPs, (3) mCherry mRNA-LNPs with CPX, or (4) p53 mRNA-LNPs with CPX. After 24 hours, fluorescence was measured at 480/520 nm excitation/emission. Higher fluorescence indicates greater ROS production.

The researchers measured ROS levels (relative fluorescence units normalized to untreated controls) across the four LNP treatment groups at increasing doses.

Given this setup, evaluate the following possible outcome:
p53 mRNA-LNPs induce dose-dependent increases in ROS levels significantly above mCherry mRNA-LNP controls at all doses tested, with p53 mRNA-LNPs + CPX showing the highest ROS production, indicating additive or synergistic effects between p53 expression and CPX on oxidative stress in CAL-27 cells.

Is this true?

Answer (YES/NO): NO